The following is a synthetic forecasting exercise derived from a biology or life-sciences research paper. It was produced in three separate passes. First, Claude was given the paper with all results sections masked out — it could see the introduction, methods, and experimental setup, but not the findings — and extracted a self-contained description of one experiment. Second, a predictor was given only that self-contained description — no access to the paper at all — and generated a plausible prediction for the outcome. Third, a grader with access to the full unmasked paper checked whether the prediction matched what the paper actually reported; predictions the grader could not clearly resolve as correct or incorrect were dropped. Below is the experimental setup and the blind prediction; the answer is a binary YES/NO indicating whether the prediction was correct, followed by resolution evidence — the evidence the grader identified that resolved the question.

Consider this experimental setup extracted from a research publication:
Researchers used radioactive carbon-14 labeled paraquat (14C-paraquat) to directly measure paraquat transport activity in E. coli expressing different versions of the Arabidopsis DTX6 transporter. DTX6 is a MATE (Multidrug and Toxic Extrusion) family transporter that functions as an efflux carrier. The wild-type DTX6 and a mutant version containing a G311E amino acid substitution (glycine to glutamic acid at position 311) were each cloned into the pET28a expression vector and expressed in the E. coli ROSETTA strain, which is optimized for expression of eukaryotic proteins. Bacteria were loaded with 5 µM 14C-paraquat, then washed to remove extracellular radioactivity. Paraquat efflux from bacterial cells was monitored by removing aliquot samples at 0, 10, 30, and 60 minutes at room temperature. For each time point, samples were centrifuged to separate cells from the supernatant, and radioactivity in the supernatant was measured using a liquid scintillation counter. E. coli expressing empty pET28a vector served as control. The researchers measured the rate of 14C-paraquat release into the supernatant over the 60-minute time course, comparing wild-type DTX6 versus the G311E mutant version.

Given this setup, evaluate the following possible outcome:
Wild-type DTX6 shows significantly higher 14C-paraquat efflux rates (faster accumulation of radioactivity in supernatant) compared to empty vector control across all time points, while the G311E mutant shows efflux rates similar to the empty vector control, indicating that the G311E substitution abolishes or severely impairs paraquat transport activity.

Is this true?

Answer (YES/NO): NO